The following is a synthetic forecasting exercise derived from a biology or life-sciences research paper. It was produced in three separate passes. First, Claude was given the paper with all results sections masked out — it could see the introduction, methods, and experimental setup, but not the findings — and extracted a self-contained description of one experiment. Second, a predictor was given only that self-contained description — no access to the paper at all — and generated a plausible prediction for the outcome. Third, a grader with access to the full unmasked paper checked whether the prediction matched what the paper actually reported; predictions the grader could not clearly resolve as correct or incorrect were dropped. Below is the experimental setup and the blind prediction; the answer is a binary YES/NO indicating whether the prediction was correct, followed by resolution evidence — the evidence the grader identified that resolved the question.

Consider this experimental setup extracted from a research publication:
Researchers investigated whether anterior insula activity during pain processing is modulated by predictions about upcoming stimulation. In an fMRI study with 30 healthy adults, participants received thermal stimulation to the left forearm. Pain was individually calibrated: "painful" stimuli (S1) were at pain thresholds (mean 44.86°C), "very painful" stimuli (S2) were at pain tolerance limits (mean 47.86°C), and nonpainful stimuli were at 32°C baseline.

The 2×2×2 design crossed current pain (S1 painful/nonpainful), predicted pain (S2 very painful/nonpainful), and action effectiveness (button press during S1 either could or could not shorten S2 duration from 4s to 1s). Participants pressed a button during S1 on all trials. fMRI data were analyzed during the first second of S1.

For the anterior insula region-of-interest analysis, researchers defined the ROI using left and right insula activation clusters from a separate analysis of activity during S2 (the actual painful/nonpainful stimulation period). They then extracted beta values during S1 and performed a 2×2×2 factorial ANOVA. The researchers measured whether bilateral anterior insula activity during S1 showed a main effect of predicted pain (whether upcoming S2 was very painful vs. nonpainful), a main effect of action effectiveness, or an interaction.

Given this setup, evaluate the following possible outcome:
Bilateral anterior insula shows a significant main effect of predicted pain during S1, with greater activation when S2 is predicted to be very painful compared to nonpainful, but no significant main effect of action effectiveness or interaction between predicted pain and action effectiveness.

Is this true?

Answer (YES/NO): NO